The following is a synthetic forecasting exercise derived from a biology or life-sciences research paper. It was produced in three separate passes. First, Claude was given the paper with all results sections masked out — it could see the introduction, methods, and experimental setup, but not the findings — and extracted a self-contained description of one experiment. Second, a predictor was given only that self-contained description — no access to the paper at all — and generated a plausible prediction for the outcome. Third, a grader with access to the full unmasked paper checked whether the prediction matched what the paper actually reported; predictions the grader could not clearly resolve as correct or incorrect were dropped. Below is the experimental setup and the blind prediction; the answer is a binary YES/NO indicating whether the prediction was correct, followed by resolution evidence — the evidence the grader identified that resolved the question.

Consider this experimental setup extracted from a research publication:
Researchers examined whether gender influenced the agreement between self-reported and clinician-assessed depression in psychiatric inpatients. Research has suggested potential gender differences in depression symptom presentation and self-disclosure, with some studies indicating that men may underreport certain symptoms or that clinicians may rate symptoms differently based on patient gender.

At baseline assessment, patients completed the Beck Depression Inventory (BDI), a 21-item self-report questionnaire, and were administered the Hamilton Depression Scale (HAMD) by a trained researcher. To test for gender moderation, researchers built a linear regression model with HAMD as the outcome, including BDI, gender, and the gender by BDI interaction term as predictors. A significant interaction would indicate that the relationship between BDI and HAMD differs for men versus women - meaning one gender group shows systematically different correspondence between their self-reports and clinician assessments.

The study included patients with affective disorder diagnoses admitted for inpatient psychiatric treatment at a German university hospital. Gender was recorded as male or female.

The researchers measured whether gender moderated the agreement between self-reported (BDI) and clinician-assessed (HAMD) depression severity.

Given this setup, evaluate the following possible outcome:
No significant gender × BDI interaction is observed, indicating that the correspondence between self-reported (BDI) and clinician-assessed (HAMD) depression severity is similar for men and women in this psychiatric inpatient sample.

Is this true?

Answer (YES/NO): YES